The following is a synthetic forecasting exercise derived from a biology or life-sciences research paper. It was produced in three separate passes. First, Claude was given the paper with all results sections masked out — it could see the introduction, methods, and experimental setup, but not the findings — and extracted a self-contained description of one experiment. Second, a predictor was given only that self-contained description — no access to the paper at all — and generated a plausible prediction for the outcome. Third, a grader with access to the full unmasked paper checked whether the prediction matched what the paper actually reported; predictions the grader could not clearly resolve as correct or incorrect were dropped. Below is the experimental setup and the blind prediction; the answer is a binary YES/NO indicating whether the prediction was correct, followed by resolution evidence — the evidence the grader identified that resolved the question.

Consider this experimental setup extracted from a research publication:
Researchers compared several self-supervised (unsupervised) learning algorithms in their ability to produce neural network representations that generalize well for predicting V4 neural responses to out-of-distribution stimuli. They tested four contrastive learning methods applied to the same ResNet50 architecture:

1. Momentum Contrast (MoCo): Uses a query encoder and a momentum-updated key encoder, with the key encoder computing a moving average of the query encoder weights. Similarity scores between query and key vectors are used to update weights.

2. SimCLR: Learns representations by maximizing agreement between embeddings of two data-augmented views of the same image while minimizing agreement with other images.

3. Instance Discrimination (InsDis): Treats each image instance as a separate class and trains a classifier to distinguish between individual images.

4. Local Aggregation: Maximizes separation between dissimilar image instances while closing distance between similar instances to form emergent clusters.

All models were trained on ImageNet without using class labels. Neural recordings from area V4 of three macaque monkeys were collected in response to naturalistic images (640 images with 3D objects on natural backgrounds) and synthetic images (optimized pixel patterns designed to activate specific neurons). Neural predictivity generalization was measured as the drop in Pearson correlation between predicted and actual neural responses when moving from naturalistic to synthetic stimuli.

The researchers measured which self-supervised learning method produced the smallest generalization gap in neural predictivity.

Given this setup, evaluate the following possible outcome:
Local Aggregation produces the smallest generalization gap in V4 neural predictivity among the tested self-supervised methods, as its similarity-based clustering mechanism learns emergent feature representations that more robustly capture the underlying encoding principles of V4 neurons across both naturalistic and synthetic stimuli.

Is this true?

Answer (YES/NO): NO